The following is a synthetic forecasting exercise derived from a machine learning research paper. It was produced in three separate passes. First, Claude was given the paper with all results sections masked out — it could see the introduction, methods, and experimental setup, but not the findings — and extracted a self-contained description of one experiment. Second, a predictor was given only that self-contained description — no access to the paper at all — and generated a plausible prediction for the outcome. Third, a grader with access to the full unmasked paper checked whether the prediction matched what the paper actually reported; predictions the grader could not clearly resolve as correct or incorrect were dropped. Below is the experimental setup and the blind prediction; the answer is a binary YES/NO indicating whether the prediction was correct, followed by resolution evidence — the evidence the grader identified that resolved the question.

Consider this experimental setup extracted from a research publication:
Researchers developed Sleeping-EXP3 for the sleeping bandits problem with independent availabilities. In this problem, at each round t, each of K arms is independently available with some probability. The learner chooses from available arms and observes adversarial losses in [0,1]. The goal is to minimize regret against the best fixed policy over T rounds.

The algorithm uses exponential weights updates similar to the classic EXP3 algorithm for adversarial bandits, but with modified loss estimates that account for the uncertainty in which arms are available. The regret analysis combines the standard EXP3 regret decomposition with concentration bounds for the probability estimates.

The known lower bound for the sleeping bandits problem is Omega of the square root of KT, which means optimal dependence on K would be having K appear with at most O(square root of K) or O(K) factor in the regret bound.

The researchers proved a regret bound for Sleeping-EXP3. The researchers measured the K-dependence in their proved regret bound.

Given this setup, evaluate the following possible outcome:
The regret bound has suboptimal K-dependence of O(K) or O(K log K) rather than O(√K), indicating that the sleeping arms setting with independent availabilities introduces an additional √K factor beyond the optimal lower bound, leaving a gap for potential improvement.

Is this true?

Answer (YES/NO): NO